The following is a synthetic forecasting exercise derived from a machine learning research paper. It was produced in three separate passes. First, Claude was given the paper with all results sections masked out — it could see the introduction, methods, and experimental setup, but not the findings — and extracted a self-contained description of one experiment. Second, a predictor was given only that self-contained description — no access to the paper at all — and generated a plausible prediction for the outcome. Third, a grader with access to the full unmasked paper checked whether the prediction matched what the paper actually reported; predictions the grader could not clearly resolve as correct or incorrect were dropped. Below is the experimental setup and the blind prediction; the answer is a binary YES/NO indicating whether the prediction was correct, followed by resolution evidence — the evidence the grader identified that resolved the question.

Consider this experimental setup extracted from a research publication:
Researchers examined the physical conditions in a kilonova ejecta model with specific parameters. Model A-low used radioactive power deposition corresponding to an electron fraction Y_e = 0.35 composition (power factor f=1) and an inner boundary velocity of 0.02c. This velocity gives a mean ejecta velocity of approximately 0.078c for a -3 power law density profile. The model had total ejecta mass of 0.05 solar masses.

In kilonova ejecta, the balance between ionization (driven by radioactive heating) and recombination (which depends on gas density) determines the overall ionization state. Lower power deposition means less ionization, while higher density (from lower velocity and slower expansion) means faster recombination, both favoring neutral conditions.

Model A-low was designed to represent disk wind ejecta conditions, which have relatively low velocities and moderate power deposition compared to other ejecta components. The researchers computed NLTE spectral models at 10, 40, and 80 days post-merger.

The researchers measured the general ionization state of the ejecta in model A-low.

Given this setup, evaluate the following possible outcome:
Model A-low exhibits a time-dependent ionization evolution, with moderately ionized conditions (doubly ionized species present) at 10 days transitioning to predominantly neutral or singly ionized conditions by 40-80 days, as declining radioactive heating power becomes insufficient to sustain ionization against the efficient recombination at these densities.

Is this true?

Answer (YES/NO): NO